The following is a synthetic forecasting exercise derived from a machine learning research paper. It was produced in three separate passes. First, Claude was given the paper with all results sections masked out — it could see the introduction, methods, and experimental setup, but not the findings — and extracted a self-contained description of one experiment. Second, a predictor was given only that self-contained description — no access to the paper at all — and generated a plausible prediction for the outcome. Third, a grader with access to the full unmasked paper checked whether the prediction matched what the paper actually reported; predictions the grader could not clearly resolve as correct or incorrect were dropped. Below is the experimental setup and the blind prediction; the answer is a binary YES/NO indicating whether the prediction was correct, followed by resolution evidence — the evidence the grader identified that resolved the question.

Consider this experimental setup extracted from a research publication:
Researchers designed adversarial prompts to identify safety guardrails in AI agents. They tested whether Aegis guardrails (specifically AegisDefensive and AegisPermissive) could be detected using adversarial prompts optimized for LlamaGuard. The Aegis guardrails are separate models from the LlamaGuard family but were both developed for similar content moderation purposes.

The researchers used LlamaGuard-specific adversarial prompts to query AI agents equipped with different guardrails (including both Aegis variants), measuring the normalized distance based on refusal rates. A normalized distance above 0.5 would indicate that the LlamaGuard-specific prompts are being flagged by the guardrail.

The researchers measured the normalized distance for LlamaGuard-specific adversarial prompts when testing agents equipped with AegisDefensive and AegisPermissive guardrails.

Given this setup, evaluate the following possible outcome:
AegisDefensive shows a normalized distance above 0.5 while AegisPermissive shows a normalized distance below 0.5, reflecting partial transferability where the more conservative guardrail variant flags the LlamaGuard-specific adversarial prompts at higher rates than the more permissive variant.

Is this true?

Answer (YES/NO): NO